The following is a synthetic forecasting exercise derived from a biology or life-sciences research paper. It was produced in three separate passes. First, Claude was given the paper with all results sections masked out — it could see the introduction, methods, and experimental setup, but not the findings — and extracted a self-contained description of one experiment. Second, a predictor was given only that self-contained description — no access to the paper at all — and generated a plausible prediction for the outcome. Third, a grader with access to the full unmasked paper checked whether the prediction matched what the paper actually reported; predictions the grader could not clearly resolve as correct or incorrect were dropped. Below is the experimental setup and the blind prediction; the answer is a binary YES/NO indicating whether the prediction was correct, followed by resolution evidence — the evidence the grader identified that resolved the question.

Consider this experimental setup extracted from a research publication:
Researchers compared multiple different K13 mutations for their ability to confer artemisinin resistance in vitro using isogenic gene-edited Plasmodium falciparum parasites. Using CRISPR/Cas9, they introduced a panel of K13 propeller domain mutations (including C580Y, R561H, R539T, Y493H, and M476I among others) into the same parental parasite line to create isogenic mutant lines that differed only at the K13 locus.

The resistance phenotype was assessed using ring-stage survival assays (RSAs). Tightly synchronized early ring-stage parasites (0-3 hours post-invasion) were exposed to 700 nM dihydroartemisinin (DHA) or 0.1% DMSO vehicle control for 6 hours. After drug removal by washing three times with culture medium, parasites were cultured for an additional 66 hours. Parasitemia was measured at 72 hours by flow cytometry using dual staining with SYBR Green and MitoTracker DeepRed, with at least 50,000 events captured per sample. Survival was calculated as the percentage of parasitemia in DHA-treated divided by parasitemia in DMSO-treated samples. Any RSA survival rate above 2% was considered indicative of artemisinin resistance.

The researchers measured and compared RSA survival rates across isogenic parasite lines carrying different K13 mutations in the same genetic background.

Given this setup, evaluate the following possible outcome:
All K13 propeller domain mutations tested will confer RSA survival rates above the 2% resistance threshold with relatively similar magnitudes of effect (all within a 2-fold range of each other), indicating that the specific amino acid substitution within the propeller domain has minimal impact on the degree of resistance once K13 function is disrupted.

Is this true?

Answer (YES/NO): NO